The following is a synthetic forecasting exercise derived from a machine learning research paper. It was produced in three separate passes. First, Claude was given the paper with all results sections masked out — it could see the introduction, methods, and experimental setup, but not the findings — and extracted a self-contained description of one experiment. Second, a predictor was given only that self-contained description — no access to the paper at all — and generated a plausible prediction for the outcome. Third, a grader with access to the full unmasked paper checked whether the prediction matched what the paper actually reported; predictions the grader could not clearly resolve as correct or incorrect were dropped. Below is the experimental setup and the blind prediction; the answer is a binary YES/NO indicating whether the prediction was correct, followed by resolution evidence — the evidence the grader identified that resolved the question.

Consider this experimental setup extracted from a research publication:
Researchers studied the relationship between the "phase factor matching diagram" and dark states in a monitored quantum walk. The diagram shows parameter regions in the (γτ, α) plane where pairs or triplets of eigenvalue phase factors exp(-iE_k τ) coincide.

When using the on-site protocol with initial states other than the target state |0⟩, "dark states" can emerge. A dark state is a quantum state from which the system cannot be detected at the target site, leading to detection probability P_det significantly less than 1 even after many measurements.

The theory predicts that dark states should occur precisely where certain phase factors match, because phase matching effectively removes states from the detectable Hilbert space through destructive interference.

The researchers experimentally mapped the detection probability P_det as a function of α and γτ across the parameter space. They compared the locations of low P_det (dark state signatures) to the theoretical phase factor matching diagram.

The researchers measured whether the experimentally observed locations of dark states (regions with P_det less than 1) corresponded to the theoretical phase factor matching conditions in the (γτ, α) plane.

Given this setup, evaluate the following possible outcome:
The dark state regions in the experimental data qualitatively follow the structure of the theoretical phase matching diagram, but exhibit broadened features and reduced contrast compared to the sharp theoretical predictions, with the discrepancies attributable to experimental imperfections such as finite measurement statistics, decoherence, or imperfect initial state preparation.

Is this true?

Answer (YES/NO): NO